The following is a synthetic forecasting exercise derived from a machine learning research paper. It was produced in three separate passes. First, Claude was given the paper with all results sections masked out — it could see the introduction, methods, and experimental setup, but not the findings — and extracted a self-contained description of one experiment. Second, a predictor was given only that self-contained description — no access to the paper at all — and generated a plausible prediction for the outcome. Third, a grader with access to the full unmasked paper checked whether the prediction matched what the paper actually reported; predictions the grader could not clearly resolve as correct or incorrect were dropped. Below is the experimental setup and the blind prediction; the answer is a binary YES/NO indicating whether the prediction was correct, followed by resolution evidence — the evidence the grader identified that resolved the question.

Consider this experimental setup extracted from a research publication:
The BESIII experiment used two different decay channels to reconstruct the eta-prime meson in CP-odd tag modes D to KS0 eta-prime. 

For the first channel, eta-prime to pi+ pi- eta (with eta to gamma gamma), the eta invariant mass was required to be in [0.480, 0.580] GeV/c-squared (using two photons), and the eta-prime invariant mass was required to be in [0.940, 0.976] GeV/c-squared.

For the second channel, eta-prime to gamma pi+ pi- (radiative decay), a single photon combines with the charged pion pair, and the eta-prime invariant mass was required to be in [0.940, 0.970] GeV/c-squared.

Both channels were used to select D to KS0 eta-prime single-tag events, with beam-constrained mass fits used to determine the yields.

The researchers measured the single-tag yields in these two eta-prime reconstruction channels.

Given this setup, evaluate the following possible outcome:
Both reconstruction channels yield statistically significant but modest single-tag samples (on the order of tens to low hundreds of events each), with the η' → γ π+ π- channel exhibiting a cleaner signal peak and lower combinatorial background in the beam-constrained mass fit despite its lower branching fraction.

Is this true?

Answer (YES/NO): NO